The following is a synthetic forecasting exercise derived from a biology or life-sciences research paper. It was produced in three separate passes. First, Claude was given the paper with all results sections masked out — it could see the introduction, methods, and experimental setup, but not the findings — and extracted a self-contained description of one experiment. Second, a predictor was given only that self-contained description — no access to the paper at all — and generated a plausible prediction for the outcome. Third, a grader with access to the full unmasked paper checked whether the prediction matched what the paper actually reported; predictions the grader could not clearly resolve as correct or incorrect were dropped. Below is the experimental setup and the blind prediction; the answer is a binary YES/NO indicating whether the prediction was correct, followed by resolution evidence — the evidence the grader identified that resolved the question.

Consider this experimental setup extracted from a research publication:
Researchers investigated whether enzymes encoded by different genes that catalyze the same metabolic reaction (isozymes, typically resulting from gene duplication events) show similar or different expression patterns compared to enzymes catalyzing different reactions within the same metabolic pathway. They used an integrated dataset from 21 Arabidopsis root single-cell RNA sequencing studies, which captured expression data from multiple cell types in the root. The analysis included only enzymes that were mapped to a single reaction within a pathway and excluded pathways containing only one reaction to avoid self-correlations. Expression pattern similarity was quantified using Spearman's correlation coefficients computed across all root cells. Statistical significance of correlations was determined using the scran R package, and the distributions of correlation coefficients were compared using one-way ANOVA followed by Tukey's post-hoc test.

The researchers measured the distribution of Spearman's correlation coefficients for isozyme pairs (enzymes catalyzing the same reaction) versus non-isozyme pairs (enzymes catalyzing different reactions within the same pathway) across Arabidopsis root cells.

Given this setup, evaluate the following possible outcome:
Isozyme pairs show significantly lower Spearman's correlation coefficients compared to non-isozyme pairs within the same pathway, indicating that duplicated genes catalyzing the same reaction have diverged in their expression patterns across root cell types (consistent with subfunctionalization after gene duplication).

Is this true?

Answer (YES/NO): YES